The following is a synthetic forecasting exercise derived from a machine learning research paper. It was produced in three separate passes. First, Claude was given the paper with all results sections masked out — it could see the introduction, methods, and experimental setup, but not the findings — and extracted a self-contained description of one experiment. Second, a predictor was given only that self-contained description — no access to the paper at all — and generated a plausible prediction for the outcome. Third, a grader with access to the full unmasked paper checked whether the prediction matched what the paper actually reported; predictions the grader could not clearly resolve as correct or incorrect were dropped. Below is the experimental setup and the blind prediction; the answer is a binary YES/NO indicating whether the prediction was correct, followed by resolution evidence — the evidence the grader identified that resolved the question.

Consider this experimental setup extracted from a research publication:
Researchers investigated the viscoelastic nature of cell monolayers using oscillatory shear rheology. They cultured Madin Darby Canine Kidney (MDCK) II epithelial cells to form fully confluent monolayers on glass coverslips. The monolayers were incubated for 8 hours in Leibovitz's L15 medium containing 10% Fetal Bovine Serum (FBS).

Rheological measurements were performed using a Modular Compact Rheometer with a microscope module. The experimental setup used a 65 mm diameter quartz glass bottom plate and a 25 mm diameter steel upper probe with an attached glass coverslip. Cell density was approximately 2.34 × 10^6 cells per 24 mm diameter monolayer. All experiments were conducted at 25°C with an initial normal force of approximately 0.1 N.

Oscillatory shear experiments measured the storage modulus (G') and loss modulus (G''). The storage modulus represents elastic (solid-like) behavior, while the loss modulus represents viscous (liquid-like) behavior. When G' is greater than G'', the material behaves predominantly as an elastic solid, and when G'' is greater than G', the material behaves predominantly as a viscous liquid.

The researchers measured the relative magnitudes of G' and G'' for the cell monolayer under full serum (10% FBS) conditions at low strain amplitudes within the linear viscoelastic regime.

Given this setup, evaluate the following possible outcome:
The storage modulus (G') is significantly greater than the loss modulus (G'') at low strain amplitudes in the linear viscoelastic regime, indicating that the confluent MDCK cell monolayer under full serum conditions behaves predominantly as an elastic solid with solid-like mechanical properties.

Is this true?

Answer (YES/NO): YES